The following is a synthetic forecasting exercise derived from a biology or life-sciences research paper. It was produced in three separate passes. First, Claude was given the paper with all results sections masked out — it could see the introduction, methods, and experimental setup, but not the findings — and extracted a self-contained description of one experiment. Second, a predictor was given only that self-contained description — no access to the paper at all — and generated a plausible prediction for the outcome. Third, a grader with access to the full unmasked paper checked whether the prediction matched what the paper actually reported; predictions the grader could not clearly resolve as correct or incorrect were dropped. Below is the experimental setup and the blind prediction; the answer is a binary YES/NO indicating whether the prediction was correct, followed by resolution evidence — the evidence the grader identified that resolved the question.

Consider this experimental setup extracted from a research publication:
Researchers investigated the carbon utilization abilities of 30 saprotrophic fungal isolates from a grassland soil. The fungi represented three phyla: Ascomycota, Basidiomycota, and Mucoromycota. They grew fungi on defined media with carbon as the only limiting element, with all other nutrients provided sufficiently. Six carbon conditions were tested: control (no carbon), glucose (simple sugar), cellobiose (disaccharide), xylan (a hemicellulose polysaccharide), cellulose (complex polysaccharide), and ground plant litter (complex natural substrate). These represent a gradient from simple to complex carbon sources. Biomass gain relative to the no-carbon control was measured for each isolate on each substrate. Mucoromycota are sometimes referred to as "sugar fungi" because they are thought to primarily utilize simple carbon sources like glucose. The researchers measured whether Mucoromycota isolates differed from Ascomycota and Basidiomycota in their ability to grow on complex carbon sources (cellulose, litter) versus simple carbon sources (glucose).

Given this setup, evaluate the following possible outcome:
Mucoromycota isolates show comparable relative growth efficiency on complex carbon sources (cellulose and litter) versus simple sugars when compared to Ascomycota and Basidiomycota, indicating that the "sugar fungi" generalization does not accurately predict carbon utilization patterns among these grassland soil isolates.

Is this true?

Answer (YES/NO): NO